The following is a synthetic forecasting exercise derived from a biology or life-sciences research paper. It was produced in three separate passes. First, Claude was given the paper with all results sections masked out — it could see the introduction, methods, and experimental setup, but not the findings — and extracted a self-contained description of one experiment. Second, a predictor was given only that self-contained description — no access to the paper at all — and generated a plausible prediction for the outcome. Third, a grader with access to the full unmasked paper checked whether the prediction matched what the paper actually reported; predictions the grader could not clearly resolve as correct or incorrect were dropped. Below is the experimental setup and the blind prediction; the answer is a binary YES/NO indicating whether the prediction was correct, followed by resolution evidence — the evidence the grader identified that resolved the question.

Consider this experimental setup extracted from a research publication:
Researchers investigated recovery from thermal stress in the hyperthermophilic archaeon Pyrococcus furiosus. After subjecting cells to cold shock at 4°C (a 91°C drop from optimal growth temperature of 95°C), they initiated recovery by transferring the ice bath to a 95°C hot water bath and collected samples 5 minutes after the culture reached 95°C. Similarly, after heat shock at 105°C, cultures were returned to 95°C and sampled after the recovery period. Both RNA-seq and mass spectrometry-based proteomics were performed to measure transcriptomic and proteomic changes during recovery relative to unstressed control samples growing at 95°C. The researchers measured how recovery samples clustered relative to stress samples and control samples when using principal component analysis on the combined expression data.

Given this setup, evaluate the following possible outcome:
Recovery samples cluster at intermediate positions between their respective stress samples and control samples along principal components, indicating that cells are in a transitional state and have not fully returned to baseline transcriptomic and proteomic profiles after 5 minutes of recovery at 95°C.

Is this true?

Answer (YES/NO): NO